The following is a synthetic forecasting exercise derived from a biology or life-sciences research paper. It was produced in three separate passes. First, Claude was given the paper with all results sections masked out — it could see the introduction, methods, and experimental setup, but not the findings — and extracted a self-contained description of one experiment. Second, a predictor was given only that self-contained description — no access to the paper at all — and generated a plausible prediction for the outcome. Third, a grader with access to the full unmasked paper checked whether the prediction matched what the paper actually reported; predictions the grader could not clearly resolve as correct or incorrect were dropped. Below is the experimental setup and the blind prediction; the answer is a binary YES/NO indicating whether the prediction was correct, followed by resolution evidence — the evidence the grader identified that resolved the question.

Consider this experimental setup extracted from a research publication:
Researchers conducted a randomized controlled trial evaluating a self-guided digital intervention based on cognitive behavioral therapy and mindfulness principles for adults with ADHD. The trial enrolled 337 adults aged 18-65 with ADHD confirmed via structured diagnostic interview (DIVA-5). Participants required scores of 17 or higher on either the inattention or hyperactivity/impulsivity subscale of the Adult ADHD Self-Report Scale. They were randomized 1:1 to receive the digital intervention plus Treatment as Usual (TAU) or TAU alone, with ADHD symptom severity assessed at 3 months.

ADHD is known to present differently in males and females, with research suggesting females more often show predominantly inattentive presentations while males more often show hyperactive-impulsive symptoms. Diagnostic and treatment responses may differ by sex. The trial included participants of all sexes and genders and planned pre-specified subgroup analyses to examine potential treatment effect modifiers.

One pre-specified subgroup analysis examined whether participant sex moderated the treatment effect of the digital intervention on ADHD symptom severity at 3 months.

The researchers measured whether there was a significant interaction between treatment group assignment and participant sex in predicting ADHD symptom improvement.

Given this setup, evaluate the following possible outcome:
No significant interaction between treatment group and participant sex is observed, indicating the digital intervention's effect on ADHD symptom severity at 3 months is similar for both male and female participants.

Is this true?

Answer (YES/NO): YES